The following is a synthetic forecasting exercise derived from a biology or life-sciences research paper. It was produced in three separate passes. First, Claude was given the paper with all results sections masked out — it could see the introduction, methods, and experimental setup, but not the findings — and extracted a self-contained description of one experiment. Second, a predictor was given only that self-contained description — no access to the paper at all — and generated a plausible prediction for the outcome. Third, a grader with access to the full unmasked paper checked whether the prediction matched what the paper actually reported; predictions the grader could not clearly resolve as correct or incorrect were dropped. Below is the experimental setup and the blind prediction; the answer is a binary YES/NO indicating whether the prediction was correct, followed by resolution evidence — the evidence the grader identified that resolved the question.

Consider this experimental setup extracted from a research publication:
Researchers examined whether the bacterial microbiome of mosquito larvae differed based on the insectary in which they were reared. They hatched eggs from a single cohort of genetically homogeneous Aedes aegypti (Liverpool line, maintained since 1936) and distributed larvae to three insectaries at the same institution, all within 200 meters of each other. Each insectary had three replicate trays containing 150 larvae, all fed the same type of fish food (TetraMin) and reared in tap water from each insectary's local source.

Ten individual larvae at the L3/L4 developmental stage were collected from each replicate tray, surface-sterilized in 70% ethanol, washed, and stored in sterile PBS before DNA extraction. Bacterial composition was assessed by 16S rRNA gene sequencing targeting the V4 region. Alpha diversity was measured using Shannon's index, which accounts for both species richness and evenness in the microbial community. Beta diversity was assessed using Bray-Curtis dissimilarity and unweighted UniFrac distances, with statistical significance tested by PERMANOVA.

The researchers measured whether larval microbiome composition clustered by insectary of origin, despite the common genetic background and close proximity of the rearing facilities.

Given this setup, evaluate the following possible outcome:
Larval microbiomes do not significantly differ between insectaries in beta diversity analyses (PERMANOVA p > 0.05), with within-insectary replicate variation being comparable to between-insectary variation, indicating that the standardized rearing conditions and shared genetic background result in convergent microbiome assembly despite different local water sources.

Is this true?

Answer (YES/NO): NO